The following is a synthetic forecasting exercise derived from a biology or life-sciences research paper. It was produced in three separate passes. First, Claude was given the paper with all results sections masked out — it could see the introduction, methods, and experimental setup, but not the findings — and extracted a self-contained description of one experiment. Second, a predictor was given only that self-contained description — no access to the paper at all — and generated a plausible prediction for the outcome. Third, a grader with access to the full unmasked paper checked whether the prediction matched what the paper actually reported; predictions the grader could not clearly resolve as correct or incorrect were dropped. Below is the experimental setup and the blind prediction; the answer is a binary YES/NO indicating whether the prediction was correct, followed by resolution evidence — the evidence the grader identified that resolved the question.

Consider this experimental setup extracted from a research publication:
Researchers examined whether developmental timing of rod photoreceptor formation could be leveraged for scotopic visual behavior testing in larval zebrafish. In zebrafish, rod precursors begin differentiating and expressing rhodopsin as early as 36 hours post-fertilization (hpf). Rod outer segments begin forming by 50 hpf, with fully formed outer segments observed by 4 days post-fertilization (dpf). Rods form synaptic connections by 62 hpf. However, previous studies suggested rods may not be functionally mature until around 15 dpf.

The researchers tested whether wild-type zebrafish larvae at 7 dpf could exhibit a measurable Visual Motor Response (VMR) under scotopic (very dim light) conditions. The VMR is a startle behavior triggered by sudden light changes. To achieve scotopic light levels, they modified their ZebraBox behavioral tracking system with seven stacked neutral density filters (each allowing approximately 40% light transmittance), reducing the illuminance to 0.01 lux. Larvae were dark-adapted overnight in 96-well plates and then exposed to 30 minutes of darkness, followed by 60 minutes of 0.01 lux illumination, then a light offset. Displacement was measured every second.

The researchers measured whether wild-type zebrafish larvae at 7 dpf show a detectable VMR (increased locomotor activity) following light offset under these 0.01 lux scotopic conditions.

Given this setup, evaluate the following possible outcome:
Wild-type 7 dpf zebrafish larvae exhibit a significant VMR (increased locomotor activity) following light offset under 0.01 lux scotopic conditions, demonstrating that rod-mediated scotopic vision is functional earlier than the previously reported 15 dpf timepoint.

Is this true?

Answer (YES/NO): YES